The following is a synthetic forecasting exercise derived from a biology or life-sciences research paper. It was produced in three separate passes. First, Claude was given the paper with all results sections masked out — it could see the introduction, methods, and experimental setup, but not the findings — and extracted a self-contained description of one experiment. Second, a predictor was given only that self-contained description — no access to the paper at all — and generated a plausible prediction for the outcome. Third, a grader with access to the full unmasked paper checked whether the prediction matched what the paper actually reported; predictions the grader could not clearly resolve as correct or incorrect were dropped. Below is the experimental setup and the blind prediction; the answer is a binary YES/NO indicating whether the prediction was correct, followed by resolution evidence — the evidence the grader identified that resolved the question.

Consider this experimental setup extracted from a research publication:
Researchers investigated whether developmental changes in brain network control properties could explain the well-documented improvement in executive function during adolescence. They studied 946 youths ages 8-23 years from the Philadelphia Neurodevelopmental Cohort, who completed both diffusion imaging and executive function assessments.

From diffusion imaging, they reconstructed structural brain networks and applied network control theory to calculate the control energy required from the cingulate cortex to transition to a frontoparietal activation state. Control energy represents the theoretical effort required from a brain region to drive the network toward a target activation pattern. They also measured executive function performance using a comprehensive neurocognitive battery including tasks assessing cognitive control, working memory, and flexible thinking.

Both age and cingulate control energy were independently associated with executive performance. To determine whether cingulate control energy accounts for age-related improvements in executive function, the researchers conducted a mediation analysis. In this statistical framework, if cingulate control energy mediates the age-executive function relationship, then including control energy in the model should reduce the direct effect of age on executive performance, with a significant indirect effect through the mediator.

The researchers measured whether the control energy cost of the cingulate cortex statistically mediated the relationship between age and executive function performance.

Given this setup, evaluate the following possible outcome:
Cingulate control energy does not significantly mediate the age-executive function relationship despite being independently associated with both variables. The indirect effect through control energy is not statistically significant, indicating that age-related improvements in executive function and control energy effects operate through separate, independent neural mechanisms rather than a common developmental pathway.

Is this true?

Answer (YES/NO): NO